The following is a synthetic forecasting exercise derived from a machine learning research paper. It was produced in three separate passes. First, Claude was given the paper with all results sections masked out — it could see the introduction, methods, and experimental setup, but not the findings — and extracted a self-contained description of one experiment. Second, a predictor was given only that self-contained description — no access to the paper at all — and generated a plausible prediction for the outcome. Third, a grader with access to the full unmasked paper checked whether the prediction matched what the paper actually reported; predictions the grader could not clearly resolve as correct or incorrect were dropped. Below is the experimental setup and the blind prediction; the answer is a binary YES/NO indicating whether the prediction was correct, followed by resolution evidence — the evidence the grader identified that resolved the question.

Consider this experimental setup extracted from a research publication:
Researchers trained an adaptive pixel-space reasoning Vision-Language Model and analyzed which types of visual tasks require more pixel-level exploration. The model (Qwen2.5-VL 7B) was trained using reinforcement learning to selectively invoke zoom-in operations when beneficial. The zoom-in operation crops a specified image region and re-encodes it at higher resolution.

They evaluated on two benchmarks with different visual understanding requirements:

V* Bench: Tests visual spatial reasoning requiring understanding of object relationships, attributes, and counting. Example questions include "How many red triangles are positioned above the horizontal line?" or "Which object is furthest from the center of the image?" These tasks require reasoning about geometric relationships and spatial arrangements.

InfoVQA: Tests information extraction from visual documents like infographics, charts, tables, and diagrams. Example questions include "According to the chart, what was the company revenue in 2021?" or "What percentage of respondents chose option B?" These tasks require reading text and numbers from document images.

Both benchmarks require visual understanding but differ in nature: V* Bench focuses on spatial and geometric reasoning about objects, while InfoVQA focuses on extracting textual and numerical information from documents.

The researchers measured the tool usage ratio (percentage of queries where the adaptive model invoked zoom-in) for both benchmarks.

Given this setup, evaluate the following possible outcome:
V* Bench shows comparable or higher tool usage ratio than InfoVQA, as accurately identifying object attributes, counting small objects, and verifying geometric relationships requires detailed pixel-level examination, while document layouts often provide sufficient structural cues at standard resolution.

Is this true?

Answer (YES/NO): YES